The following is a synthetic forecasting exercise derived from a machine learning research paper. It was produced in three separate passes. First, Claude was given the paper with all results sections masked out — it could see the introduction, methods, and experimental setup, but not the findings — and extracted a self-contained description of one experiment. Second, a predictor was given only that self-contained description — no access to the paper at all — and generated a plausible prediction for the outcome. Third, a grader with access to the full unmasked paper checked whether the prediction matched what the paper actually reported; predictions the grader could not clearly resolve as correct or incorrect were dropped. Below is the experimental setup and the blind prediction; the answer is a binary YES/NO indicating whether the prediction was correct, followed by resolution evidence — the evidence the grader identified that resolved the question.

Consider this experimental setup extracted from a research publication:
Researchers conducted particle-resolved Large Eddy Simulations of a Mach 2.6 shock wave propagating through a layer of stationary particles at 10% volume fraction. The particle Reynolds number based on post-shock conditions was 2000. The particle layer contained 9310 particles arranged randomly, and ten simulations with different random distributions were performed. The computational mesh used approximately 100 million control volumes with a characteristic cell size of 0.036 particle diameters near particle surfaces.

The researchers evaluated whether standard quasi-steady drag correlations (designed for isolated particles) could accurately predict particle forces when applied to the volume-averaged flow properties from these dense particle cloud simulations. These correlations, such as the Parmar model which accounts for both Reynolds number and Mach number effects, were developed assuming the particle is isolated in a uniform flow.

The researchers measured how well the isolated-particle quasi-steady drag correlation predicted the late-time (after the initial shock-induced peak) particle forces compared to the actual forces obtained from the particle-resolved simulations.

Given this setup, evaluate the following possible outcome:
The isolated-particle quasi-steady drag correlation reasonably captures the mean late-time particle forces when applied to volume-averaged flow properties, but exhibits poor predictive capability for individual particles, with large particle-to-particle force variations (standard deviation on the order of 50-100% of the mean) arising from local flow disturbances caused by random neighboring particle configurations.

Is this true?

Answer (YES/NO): NO